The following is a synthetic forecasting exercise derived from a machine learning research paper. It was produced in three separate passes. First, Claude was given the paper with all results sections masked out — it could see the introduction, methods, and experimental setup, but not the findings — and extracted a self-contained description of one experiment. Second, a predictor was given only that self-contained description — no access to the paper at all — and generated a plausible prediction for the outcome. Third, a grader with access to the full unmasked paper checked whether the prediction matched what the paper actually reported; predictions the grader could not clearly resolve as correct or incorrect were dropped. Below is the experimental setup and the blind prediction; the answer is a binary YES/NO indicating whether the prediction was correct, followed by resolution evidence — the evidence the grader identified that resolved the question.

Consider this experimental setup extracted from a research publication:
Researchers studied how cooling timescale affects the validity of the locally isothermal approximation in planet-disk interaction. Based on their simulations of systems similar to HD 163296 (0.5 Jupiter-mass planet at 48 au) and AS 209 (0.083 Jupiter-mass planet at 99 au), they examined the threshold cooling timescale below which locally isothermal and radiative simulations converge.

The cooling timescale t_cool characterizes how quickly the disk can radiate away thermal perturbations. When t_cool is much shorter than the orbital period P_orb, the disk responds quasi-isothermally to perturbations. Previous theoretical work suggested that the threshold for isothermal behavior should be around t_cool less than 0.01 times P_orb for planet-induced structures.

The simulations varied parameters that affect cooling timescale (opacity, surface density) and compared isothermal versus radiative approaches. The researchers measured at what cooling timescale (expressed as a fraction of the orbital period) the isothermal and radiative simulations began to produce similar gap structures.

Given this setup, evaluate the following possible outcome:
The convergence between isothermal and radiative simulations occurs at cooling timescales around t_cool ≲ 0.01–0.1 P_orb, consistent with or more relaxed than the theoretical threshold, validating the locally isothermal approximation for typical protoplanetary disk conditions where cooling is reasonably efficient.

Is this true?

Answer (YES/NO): NO